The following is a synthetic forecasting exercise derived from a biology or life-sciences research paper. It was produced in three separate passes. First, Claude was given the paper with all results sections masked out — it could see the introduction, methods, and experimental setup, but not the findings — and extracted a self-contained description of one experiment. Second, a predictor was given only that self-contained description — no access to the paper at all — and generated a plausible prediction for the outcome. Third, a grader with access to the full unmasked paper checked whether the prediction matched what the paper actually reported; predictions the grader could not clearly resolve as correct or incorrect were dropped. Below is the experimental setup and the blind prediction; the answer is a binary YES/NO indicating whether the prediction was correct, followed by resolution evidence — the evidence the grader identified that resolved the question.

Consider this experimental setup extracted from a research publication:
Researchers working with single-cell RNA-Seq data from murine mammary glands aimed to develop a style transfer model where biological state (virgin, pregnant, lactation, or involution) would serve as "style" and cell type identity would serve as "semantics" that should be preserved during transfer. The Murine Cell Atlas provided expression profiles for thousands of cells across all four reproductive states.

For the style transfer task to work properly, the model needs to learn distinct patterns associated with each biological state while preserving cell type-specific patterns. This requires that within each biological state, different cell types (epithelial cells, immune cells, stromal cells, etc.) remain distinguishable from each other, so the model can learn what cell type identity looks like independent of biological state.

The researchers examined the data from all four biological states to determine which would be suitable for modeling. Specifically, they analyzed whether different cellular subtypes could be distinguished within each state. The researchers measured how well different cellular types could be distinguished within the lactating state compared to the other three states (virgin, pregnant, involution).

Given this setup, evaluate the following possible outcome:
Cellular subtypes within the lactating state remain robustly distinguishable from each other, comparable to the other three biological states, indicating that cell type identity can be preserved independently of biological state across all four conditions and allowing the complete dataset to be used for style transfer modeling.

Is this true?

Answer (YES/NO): NO